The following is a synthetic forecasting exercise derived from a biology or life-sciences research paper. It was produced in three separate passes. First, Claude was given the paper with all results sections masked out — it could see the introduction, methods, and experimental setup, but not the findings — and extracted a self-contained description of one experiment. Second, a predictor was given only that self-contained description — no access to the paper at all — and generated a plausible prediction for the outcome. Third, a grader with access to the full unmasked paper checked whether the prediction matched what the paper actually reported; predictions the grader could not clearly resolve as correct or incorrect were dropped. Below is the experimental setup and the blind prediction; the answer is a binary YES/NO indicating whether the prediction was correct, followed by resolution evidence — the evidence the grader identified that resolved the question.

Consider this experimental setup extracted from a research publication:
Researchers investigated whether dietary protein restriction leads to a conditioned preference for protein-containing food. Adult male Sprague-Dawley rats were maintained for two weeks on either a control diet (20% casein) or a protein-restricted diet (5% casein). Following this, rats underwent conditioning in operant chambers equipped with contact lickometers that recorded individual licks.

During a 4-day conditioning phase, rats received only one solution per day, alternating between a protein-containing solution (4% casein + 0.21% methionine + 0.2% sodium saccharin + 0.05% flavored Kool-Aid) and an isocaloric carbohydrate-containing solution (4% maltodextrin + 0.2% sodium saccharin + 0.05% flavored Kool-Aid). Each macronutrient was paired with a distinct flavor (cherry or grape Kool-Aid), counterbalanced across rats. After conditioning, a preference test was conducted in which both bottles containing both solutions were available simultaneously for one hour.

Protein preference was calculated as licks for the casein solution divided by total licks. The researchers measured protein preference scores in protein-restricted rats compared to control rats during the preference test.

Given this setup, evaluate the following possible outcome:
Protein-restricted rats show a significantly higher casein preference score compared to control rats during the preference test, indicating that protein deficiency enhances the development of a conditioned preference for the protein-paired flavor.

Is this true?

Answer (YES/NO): YES